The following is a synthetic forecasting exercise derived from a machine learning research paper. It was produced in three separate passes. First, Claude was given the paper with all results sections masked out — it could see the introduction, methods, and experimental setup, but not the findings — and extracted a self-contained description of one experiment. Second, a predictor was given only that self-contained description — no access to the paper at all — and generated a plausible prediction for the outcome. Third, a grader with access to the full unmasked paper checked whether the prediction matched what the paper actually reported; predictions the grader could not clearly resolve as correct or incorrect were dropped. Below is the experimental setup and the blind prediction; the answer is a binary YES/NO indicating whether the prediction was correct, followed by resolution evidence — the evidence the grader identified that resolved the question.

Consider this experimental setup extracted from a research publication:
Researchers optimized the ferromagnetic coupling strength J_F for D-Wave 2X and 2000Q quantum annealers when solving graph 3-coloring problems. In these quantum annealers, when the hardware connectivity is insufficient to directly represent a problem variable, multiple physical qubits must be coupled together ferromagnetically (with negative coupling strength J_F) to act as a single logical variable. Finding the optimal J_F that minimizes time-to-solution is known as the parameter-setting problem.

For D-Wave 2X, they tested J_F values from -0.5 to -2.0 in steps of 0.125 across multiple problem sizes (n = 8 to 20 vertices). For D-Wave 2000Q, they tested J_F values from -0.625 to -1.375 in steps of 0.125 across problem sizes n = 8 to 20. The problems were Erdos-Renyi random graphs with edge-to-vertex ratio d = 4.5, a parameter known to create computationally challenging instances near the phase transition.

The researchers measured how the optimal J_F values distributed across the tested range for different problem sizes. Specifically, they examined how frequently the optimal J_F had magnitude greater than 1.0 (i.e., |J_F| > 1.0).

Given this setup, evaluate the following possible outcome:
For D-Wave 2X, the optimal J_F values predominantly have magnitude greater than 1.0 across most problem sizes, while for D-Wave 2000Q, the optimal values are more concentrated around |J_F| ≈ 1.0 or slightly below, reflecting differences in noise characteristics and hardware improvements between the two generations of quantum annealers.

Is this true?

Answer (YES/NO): NO